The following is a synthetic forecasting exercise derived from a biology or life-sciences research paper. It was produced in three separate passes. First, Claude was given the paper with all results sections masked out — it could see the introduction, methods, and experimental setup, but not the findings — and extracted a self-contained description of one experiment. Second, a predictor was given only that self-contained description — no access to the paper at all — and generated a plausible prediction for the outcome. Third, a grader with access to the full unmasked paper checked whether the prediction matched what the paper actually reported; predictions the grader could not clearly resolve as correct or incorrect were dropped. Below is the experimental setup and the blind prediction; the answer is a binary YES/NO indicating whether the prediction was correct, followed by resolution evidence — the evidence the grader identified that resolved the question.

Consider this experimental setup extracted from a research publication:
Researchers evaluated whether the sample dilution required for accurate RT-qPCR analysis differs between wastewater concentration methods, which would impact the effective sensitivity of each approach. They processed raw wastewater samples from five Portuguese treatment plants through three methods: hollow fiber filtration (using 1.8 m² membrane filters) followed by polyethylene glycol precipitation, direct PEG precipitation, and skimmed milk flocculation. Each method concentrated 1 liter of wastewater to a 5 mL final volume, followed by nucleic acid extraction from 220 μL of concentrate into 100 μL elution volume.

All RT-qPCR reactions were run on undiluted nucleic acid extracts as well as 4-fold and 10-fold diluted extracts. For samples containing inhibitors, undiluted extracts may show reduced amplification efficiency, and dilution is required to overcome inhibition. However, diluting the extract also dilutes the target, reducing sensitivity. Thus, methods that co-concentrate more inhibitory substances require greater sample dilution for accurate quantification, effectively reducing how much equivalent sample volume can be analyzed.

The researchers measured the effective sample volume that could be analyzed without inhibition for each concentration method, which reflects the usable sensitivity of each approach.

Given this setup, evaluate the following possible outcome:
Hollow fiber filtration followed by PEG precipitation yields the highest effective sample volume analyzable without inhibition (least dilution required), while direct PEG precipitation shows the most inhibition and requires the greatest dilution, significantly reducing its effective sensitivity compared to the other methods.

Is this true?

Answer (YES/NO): NO